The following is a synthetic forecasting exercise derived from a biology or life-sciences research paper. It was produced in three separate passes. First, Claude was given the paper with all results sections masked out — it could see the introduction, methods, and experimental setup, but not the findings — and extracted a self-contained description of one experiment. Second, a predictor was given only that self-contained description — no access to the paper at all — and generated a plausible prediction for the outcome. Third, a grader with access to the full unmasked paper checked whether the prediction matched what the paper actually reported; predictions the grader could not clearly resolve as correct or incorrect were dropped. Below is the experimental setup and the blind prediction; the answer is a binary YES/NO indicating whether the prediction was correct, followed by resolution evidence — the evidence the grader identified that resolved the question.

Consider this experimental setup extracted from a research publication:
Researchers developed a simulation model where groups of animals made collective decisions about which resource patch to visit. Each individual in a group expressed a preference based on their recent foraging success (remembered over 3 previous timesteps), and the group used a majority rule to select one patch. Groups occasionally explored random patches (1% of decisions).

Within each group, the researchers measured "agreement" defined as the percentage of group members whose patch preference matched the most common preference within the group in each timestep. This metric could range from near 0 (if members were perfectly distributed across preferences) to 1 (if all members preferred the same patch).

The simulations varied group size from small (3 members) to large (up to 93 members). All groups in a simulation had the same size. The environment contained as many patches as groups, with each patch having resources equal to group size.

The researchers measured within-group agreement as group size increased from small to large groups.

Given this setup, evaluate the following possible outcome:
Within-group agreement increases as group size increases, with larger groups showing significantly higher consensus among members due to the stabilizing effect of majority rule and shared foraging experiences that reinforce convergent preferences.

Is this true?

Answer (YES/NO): NO